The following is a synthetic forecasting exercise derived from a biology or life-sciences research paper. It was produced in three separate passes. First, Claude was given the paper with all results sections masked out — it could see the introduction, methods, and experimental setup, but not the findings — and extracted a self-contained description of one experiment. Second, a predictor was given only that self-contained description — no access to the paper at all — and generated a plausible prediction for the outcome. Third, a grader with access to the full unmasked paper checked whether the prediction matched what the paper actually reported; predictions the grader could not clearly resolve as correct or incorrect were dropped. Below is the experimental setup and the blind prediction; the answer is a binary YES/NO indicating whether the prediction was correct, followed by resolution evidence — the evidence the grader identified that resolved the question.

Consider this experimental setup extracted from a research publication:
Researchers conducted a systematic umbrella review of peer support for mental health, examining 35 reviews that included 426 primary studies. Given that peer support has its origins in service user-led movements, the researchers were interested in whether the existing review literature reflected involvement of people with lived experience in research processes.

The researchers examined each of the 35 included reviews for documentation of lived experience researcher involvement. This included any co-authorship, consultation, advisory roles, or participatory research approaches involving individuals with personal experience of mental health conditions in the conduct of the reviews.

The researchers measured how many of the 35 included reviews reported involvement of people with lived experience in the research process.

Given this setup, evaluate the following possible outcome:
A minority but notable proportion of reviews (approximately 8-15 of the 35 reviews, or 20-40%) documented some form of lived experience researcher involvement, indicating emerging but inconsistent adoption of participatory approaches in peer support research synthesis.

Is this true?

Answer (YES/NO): NO